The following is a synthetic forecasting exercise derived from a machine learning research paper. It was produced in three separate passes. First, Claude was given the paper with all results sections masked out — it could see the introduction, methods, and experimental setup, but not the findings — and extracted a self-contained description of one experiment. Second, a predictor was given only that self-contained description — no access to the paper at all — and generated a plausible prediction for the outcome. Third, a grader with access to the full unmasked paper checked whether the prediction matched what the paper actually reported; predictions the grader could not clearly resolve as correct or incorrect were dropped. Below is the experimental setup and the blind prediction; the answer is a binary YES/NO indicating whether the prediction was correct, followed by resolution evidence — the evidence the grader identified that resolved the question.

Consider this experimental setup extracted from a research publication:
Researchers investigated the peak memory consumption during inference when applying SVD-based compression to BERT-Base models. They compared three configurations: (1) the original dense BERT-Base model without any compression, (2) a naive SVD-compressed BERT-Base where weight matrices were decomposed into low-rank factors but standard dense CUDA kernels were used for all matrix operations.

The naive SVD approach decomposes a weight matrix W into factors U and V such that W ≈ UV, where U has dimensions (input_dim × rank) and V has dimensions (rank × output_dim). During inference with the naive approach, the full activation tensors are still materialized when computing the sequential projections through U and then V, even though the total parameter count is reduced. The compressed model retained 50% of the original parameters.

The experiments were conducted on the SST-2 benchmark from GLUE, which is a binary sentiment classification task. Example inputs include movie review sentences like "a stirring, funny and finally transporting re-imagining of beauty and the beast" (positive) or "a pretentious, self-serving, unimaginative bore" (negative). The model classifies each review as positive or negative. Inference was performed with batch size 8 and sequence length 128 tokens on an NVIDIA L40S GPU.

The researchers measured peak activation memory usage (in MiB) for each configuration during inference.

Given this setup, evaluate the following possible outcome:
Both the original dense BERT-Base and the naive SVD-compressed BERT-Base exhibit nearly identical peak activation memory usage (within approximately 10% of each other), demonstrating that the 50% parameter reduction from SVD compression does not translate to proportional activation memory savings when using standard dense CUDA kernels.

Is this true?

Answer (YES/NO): NO